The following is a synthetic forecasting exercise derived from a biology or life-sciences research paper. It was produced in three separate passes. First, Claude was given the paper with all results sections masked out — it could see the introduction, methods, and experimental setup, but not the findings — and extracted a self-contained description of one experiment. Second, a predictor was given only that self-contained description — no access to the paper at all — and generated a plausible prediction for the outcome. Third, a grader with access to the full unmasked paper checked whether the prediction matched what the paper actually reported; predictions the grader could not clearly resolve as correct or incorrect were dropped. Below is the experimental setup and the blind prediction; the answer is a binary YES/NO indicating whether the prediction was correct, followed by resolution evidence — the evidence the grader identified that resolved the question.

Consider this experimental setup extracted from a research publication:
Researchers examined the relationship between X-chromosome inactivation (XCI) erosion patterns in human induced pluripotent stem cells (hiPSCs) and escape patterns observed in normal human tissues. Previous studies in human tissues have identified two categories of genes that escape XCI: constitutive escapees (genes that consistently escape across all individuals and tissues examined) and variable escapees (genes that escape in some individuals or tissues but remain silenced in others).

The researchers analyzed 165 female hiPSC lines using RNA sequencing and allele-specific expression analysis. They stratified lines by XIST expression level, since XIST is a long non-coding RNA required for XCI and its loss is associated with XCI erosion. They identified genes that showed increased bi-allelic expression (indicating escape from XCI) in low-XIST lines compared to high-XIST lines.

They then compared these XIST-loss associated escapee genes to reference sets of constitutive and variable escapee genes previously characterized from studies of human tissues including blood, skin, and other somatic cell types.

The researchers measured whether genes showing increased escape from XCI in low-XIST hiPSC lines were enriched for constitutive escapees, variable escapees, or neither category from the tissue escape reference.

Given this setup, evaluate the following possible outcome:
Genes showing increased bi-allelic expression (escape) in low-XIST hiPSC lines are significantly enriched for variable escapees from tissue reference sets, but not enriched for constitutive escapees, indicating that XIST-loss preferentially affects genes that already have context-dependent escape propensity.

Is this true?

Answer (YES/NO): NO